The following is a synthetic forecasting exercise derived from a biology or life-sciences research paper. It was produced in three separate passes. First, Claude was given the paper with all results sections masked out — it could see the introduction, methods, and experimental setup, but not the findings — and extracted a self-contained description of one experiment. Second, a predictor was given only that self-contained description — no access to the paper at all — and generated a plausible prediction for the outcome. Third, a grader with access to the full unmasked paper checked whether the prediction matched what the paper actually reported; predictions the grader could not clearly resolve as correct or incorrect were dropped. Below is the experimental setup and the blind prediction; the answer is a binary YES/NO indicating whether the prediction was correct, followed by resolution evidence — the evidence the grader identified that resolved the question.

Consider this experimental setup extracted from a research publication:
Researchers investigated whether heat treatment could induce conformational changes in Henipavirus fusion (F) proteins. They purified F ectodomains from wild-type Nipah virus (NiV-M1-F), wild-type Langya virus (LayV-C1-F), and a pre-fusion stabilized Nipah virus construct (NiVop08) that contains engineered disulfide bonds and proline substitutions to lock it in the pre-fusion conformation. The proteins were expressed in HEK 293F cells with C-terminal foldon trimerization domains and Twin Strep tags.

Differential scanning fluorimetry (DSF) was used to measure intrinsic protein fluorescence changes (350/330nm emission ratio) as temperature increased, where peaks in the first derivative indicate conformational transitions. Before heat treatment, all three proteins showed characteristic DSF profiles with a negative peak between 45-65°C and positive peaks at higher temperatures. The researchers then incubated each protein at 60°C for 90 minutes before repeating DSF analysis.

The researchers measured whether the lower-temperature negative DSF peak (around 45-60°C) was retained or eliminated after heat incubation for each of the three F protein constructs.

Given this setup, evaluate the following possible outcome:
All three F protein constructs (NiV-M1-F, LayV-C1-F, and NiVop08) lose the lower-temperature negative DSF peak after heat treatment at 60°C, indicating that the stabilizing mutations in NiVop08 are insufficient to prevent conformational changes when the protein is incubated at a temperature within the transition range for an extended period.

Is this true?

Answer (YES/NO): NO